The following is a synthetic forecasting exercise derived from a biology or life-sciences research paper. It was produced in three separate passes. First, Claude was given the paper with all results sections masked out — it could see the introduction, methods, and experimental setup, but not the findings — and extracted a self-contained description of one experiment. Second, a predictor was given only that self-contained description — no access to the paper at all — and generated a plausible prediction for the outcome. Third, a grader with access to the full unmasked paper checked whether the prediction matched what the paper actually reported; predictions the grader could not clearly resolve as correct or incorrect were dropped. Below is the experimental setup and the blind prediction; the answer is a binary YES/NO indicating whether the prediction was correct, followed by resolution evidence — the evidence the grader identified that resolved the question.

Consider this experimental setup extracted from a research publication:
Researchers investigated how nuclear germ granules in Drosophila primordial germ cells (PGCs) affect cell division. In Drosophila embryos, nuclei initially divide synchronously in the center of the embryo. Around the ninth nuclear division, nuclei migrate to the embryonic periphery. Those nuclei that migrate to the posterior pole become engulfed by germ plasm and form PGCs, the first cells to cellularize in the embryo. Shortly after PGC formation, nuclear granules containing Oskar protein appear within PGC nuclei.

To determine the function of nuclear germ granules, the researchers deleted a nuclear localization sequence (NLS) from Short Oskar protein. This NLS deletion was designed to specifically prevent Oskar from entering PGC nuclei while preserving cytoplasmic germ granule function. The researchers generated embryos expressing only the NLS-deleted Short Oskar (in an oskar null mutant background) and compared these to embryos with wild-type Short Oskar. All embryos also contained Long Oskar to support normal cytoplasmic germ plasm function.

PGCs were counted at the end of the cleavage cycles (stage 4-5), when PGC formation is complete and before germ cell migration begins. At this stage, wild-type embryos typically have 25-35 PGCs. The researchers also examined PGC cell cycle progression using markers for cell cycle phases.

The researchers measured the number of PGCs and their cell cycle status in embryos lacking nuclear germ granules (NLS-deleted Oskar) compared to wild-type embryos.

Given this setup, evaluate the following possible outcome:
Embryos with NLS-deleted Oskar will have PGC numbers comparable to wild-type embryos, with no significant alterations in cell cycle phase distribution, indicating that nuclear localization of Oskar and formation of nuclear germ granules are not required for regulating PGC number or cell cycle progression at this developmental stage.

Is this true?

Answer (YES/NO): NO